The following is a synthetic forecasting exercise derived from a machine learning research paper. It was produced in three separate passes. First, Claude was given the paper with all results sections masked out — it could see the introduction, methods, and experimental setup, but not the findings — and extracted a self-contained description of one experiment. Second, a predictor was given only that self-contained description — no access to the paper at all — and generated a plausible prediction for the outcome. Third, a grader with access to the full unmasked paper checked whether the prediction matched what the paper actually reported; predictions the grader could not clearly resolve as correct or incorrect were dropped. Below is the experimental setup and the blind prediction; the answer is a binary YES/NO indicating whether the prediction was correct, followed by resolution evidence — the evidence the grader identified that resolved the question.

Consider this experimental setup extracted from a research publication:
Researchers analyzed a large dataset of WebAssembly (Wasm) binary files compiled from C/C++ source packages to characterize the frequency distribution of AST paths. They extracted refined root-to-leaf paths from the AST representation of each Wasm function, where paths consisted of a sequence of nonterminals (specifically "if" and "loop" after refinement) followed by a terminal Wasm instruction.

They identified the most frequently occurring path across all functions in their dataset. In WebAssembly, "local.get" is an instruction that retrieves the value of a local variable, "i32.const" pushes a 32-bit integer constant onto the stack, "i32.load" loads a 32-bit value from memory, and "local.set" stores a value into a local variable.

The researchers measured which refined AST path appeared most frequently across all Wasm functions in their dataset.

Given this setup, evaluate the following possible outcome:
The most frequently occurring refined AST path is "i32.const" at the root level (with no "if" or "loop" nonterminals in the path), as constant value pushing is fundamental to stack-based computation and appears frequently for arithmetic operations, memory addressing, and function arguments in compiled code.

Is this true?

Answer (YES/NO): NO